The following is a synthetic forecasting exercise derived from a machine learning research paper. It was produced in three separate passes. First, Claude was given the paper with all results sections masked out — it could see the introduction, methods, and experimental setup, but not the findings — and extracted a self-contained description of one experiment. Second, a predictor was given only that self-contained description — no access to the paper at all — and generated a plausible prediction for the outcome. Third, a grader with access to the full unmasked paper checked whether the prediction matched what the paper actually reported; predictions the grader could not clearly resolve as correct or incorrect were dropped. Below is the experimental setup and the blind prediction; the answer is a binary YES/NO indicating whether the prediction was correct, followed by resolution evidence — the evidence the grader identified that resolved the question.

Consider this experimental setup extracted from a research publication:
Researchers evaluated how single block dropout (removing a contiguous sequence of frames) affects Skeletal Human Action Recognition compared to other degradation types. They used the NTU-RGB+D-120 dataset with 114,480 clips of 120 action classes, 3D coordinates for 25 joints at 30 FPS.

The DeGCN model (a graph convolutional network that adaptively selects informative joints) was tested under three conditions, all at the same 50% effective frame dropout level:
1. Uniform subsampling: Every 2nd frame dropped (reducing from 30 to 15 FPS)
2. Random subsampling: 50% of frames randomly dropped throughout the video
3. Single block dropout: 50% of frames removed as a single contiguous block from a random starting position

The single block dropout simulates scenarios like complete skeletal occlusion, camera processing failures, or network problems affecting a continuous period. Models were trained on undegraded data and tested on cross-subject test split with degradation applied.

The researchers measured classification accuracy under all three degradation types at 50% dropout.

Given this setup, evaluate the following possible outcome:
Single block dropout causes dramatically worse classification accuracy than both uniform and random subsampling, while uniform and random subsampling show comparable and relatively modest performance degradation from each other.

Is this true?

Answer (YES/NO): NO